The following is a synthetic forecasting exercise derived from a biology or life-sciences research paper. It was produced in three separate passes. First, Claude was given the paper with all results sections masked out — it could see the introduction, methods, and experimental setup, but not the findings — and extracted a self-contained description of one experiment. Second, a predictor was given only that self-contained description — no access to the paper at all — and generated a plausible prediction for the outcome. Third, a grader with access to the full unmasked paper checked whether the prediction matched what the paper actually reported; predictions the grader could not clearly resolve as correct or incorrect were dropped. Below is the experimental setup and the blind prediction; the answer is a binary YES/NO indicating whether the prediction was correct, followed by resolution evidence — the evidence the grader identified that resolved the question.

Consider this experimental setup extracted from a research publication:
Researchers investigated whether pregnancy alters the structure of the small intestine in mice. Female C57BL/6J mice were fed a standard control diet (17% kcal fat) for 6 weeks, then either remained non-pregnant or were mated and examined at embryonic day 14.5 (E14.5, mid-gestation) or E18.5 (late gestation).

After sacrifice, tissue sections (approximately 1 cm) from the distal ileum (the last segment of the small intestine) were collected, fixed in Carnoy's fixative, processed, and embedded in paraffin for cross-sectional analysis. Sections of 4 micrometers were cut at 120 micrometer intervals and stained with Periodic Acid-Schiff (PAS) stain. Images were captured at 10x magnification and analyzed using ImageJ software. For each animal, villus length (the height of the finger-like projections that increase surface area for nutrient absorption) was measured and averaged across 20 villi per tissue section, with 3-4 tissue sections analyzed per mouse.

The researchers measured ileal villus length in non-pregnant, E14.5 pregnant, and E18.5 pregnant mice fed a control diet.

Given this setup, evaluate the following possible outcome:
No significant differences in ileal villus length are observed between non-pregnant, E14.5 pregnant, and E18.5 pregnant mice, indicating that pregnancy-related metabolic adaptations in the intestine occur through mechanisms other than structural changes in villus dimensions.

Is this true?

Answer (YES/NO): YES